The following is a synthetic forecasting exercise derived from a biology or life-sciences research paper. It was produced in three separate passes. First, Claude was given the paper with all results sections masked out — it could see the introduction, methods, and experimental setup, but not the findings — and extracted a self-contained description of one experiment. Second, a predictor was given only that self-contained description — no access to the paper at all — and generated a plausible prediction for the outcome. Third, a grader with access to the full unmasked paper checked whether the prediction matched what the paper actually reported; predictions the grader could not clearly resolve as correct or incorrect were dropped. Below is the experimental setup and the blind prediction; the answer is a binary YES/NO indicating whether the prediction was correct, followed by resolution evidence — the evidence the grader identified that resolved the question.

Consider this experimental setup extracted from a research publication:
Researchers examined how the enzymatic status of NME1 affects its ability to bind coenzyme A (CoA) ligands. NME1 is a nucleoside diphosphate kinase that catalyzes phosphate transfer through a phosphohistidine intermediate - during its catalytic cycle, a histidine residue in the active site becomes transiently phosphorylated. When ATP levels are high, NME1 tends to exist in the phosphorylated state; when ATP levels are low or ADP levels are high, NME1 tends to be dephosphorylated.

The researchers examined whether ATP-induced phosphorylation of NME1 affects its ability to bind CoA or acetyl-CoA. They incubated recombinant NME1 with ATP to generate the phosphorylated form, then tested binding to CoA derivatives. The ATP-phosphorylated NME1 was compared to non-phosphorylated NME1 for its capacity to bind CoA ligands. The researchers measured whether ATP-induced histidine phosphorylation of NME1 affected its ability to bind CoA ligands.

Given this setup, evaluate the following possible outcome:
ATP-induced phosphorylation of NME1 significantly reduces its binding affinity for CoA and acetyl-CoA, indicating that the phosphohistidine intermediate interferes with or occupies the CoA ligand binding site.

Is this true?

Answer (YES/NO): YES